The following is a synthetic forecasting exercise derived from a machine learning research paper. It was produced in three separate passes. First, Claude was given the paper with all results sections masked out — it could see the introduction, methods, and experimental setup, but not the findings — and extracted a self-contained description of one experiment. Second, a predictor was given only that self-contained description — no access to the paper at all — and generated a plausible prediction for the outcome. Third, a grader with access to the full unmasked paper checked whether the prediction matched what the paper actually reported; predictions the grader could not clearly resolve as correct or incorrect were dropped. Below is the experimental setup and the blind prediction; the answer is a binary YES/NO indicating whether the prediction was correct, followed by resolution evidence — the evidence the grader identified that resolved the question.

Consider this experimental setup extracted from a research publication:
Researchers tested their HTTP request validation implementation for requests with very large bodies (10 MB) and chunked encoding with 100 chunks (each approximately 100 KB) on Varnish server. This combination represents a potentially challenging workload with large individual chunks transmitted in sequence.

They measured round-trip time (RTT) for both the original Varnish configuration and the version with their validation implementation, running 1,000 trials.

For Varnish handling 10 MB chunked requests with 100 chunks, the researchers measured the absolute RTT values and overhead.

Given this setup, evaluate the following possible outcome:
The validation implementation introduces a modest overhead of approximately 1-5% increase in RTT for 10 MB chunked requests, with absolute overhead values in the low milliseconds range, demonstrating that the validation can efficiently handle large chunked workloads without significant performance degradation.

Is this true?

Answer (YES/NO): NO